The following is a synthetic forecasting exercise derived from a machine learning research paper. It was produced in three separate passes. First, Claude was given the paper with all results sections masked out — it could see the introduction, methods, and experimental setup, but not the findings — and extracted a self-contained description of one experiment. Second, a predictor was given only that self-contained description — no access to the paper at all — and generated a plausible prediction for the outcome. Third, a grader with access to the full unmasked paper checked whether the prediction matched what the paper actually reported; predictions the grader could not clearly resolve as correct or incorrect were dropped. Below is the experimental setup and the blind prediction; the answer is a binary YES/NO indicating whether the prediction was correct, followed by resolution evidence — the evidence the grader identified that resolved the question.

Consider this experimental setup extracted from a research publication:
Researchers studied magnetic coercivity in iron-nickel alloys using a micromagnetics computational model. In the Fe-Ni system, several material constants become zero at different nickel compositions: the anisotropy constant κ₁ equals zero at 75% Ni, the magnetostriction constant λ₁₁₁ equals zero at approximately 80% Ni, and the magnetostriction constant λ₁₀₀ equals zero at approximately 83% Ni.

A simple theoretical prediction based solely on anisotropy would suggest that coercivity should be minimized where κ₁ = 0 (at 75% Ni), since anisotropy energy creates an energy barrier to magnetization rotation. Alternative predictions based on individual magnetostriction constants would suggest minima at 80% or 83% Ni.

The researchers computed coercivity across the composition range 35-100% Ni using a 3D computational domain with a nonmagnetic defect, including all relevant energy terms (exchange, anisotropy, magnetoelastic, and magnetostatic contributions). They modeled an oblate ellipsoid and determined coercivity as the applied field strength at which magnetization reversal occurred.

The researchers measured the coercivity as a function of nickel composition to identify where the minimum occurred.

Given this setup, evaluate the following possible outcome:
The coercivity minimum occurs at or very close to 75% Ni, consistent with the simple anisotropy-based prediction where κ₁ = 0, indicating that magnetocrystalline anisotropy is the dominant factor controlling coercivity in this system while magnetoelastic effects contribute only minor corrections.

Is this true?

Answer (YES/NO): NO